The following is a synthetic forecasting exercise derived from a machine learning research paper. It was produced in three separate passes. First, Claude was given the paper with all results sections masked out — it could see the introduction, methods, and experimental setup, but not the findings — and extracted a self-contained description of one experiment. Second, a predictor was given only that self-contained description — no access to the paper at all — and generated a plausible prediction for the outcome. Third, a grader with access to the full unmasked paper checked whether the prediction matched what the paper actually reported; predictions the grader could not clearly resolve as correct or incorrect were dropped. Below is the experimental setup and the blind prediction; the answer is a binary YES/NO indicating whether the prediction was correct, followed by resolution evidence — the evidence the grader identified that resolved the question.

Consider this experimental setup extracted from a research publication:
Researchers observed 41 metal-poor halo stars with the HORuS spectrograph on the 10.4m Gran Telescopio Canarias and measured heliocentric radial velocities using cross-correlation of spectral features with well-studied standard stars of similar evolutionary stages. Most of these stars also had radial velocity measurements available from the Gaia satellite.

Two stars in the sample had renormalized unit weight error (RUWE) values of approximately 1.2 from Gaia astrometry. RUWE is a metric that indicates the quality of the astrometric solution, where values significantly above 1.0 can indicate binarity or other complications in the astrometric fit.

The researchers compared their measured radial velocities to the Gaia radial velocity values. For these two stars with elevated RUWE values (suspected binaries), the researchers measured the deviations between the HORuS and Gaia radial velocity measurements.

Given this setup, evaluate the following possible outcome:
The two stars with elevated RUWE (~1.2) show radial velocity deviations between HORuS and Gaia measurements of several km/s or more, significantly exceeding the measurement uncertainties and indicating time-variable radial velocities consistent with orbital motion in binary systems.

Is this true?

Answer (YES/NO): YES